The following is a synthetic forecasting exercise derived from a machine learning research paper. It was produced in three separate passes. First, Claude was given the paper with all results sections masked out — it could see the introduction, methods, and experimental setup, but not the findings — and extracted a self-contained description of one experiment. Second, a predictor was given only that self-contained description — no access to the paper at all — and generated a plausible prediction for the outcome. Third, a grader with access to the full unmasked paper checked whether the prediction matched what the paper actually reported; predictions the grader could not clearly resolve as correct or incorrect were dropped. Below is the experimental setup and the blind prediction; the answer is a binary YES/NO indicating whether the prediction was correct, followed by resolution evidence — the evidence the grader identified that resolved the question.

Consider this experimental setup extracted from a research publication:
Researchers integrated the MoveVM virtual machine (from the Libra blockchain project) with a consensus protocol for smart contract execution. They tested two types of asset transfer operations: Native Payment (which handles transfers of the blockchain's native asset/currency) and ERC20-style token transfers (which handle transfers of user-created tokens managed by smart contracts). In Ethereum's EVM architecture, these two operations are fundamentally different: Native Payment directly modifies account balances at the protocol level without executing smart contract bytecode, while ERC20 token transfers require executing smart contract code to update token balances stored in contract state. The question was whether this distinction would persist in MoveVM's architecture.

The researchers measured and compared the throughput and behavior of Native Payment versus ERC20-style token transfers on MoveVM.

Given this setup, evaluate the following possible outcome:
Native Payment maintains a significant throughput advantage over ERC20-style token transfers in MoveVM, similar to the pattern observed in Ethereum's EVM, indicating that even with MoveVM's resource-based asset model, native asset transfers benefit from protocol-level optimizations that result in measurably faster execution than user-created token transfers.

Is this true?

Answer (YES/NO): NO